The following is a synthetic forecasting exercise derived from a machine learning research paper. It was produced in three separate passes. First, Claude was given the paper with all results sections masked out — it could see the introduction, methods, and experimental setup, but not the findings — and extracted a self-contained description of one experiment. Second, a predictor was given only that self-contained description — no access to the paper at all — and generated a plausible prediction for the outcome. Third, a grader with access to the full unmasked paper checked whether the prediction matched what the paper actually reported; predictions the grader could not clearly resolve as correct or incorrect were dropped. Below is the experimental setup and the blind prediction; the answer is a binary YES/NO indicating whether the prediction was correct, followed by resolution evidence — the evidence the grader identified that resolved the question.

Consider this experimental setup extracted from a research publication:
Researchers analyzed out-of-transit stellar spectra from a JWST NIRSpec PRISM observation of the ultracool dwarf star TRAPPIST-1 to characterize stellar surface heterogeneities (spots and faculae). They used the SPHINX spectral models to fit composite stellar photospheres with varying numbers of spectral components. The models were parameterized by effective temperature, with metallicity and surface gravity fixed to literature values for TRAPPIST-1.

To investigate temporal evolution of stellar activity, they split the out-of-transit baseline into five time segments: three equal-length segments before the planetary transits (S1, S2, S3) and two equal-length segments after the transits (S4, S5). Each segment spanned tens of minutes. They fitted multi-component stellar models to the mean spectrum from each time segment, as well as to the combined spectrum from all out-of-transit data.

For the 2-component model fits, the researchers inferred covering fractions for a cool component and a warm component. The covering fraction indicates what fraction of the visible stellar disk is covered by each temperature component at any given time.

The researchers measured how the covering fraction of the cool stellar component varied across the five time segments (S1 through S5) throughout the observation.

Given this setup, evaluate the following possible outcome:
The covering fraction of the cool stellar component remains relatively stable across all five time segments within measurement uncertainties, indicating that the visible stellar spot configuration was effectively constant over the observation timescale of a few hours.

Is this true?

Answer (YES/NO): NO